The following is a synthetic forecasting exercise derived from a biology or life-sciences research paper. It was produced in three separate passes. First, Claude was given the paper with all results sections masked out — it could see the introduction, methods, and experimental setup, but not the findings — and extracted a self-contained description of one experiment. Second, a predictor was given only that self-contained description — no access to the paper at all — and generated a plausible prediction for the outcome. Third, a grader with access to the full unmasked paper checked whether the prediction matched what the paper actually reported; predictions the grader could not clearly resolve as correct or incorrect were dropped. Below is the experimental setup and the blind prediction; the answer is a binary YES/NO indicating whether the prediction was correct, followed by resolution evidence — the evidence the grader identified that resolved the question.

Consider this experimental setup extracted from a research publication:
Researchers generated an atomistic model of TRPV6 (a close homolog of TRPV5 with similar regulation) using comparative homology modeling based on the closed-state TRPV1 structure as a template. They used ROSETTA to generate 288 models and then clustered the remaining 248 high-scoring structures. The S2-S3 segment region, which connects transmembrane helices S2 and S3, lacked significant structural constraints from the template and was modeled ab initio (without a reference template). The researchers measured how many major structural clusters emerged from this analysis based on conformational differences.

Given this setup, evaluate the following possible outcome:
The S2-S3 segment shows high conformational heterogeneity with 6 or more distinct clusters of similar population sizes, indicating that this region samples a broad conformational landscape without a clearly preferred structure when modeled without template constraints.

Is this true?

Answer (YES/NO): NO